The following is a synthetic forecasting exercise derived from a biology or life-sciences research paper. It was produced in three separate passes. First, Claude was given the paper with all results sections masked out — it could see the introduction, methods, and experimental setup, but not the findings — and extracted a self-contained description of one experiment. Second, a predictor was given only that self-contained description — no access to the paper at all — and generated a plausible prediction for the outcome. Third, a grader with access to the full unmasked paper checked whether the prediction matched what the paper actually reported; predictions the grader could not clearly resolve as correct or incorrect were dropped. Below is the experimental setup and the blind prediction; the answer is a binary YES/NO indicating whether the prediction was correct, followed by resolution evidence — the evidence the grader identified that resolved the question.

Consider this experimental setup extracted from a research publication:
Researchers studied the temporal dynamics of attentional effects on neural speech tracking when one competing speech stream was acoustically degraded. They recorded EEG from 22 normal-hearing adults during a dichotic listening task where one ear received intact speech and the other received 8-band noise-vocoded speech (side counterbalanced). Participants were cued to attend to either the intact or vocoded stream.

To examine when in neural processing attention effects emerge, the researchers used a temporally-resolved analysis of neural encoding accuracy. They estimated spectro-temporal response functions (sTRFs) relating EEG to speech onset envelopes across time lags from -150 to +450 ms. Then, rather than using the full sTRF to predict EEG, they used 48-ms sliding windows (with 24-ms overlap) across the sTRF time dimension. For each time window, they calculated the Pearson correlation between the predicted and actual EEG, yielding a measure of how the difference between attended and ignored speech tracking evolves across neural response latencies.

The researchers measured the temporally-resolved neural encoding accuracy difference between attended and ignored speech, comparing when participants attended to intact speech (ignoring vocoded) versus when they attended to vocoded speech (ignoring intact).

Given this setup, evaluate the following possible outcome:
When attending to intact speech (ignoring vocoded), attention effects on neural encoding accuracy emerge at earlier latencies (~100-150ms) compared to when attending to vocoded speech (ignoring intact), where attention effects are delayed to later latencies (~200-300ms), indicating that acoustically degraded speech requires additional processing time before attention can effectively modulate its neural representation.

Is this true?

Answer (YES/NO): NO